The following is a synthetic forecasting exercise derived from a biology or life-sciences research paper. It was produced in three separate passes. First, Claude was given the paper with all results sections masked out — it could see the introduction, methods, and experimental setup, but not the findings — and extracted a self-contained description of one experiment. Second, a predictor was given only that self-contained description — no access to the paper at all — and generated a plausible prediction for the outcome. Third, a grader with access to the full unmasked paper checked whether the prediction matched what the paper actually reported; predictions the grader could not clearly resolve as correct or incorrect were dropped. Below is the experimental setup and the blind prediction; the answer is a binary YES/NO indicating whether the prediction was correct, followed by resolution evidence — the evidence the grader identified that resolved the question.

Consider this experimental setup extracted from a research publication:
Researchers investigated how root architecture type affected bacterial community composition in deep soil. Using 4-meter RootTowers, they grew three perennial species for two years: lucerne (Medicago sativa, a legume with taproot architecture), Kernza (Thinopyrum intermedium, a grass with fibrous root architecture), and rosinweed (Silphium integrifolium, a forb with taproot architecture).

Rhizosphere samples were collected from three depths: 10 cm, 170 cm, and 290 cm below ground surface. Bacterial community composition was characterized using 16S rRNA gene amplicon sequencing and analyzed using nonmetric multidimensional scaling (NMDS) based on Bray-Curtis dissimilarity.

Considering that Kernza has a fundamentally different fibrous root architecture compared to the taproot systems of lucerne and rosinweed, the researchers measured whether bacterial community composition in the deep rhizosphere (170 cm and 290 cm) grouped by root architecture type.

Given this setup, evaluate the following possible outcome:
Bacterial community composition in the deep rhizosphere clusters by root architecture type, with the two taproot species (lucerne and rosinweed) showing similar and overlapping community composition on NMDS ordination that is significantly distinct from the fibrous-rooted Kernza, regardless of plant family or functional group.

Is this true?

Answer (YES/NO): NO